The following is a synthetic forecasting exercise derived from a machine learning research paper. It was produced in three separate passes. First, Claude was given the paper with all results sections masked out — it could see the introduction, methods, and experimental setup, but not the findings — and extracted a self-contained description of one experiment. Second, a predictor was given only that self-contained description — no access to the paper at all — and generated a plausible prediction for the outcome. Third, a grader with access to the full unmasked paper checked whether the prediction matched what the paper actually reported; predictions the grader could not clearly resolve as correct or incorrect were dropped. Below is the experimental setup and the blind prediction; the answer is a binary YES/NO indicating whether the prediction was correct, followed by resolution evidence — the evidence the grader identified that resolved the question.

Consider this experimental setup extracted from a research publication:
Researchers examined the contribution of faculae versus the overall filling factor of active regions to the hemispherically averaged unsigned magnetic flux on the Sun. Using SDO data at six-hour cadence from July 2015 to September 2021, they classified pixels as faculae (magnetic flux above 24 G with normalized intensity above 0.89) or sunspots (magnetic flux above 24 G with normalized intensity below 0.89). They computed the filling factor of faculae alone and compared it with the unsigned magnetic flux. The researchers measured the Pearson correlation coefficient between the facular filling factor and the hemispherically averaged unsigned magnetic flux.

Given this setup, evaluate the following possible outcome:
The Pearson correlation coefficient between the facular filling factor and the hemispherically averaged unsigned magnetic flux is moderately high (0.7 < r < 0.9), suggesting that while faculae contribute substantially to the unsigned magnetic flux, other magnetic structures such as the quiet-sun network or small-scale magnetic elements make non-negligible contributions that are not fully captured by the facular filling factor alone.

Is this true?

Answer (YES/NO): NO